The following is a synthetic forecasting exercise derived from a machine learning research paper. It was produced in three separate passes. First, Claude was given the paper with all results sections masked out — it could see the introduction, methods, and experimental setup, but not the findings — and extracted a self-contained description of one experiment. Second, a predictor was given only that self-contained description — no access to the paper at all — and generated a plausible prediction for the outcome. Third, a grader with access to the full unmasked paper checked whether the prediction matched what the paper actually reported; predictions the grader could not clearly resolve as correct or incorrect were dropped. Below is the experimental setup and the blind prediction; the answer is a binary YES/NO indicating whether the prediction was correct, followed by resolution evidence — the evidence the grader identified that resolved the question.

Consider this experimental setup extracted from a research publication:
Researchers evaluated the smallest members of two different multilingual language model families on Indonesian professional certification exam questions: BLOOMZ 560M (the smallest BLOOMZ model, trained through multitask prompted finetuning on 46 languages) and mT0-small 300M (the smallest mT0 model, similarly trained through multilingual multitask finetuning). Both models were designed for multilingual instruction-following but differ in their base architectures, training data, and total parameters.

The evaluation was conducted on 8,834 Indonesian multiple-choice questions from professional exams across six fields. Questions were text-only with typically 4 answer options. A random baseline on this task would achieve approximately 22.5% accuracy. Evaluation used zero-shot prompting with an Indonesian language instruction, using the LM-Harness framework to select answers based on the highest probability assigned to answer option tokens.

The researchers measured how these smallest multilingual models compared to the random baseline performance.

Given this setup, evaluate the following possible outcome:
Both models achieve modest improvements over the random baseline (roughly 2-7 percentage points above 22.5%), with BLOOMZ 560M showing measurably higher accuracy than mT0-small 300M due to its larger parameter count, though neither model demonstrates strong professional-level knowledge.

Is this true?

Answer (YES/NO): NO